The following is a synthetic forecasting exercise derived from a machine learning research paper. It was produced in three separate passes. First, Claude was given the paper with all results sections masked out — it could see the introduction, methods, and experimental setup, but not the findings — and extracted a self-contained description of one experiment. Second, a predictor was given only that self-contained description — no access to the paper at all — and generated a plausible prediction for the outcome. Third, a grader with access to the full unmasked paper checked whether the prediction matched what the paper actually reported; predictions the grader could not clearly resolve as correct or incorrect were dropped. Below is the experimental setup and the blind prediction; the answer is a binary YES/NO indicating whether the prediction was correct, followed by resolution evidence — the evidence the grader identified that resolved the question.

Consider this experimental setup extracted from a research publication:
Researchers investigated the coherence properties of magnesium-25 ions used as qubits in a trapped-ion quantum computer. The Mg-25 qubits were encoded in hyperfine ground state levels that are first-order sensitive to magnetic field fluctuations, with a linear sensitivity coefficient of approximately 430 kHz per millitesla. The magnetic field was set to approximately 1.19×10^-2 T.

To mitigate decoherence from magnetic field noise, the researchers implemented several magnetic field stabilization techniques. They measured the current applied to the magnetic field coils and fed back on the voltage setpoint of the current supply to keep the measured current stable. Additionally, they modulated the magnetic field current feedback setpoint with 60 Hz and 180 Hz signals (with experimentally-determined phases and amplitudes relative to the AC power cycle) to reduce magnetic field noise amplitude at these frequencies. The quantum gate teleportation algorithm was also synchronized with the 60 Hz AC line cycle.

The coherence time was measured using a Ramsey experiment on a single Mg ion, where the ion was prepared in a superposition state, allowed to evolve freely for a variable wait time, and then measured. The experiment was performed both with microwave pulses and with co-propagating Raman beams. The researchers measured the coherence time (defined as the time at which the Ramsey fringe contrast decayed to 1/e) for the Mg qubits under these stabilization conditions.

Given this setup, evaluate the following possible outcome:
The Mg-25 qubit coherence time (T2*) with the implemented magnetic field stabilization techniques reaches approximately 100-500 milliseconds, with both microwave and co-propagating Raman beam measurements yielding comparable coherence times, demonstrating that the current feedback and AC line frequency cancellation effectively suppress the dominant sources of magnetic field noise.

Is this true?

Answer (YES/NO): YES